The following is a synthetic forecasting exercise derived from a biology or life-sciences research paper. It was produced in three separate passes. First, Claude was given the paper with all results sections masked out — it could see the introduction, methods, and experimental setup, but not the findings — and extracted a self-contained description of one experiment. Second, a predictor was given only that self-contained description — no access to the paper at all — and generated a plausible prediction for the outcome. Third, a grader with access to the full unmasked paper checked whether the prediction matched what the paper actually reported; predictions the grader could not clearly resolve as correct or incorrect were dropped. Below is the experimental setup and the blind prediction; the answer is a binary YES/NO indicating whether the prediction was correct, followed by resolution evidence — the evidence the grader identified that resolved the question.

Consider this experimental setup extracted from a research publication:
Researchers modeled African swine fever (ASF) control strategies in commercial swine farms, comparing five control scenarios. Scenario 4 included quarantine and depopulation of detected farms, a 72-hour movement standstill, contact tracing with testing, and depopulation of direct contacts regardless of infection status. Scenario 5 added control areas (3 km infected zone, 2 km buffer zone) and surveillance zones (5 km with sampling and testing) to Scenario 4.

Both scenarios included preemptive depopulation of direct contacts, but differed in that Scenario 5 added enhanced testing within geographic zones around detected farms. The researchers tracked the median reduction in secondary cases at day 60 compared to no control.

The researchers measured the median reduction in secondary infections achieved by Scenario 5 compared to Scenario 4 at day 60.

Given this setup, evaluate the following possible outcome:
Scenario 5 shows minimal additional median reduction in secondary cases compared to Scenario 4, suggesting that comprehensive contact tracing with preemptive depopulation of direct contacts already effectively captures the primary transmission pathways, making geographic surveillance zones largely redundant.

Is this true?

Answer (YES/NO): NO